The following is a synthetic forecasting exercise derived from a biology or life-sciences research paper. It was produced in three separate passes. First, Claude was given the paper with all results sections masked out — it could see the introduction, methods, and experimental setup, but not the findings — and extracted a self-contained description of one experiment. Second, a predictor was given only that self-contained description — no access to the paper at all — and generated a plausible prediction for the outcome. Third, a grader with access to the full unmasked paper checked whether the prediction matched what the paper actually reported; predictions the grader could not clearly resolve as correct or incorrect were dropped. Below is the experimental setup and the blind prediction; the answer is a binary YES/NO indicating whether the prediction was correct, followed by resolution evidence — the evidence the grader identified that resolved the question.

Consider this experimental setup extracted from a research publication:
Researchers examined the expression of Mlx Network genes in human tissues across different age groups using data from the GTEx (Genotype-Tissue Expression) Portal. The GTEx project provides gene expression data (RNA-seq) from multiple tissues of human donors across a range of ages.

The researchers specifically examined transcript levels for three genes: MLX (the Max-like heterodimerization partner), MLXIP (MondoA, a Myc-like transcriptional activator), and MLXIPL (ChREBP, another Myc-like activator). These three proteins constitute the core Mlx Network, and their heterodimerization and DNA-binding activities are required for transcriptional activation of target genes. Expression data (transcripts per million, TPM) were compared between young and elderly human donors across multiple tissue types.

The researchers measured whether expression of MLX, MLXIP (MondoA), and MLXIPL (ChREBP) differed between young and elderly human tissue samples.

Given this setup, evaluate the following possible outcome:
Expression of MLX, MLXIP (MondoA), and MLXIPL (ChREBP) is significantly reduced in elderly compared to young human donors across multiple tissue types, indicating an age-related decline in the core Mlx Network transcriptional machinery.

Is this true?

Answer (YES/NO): YES